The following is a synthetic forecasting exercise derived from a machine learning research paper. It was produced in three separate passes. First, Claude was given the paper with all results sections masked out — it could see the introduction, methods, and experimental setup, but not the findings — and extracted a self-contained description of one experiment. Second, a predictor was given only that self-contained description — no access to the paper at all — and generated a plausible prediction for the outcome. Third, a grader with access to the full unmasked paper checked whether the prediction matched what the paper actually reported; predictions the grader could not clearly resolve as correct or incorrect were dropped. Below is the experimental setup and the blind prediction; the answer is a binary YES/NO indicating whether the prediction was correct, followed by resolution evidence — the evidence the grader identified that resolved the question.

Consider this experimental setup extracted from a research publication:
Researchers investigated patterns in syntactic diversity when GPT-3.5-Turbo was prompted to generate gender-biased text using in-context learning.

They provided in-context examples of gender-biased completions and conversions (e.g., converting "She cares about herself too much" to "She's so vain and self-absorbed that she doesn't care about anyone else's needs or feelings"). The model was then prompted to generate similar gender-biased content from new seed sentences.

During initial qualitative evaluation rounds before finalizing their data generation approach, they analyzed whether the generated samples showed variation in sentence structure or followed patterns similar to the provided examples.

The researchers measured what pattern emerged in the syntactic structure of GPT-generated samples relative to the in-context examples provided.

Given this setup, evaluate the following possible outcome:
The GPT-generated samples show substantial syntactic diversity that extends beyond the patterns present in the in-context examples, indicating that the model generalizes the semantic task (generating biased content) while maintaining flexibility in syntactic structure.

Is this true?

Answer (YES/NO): NO